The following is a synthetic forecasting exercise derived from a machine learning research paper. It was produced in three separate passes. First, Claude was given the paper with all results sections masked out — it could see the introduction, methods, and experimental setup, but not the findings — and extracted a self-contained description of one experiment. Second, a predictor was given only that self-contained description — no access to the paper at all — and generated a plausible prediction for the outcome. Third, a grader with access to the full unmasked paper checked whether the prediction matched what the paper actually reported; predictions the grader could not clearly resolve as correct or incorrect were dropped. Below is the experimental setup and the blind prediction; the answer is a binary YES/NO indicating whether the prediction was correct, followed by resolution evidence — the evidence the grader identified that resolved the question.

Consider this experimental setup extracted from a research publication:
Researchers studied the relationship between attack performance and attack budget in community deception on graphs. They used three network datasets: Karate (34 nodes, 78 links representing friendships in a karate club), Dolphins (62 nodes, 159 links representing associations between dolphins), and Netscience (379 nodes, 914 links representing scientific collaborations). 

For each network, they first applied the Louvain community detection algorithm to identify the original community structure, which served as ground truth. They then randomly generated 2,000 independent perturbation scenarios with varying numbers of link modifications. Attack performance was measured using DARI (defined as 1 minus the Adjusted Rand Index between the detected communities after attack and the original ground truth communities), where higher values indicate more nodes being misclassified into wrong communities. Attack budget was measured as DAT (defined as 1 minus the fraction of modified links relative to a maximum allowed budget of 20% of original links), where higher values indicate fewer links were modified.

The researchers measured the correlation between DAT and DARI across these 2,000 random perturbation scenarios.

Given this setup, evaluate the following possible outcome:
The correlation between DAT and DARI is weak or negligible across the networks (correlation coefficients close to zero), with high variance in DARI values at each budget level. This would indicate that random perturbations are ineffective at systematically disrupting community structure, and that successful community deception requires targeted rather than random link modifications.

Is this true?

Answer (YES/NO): NO